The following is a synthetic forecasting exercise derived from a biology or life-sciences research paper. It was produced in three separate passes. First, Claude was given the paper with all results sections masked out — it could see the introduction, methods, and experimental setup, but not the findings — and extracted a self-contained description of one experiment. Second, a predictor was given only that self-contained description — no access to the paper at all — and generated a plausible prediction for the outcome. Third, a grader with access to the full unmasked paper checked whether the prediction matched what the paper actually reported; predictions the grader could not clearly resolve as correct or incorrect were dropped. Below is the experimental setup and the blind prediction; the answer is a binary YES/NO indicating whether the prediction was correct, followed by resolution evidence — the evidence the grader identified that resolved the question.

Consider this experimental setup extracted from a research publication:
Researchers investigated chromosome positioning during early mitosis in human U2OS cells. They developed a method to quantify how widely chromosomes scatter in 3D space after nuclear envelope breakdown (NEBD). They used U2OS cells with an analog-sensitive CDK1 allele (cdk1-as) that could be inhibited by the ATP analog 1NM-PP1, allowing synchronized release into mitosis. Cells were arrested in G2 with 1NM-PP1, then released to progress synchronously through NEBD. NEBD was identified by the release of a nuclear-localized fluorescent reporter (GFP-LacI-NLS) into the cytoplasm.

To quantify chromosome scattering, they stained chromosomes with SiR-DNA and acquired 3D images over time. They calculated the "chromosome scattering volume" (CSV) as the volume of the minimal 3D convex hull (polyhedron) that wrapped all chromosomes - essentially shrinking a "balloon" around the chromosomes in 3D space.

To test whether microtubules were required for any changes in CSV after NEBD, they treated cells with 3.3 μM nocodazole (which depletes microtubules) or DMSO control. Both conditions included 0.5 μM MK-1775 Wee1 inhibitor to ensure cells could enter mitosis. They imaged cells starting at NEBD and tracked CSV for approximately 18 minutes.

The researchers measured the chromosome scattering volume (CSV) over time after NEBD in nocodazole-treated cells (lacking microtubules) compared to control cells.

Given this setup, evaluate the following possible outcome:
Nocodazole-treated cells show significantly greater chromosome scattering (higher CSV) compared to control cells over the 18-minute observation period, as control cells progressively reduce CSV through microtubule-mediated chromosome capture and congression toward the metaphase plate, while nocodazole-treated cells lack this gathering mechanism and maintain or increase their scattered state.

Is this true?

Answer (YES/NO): NO